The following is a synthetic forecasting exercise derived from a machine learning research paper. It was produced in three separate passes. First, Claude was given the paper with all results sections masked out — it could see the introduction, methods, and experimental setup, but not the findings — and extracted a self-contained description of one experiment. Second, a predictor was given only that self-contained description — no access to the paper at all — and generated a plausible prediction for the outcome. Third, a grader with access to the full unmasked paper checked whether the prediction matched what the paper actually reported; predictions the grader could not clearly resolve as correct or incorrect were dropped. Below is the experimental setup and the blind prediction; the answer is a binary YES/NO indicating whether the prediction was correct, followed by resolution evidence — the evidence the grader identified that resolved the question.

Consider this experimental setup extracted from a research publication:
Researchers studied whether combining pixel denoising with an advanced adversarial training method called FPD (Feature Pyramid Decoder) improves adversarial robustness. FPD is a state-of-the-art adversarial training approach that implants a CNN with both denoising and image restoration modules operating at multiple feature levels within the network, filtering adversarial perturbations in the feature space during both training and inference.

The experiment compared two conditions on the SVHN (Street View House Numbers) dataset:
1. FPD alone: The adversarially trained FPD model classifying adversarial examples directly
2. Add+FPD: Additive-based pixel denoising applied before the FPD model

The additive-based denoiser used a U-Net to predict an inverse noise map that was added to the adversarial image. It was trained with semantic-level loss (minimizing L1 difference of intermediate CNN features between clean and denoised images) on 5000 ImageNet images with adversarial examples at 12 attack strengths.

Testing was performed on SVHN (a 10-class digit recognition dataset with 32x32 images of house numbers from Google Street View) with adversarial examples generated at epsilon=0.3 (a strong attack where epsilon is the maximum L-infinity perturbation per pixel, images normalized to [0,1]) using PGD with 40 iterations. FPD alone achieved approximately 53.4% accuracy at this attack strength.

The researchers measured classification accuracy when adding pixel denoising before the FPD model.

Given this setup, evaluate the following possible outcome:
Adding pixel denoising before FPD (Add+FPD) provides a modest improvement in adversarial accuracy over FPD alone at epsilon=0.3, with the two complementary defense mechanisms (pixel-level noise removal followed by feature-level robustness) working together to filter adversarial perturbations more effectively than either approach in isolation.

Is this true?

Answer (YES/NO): NO